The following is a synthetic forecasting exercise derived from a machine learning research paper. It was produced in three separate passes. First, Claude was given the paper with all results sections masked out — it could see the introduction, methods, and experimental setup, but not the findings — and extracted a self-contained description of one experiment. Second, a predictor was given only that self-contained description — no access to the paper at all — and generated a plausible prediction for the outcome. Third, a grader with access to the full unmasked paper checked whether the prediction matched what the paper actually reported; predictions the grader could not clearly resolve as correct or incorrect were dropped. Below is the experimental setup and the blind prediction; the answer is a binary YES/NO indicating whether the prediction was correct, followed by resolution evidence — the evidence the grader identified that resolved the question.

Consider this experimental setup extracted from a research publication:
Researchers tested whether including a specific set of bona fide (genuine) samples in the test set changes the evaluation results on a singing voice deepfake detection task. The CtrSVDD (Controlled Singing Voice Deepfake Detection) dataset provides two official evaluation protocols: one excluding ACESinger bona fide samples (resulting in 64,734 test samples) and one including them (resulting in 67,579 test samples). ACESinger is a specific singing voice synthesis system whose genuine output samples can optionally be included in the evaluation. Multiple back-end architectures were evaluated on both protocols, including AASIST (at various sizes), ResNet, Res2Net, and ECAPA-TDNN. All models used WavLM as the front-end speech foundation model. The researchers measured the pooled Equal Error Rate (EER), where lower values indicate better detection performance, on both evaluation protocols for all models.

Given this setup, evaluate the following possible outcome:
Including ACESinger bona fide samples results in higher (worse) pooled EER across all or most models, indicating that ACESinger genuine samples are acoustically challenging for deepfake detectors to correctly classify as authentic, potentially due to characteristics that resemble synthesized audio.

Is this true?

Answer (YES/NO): NO